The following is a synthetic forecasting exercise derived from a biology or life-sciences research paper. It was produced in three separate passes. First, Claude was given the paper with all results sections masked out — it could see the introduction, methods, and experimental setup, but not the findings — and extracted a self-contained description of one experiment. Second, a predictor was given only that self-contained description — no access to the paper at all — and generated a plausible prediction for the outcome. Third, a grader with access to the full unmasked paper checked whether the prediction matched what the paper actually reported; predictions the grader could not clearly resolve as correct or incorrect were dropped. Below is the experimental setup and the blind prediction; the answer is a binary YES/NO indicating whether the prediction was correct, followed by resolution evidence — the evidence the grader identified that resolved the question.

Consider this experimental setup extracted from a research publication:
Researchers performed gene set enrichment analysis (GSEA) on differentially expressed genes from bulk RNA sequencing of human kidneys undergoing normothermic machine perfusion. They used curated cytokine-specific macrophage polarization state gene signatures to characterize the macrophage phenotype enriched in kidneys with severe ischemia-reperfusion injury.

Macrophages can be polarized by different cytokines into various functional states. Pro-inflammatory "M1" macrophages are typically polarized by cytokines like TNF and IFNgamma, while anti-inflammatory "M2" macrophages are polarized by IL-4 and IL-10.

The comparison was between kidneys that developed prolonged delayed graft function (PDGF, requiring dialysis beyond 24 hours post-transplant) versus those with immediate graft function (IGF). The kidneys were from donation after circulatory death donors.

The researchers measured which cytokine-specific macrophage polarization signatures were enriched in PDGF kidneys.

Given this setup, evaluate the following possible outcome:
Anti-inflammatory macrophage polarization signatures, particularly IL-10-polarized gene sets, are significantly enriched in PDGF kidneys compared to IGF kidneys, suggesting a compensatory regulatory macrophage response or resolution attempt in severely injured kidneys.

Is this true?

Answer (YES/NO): NO